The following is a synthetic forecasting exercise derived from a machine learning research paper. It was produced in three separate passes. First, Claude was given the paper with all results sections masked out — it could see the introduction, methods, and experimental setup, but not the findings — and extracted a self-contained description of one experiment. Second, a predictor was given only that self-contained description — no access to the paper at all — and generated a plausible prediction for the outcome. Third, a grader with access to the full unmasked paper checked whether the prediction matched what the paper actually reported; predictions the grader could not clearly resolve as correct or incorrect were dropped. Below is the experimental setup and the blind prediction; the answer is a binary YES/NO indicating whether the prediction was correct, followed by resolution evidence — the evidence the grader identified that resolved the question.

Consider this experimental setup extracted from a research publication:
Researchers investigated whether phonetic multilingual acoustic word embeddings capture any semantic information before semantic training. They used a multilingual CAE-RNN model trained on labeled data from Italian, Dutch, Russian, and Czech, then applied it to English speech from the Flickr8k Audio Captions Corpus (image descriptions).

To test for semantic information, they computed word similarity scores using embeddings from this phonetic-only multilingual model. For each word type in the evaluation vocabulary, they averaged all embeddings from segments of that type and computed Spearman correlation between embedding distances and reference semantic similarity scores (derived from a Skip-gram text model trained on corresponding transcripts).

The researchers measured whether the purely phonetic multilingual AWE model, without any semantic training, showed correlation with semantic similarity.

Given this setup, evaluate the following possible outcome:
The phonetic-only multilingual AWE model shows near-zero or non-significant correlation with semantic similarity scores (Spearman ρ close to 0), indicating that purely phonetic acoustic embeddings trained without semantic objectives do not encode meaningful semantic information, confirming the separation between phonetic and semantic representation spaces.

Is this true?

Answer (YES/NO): YES